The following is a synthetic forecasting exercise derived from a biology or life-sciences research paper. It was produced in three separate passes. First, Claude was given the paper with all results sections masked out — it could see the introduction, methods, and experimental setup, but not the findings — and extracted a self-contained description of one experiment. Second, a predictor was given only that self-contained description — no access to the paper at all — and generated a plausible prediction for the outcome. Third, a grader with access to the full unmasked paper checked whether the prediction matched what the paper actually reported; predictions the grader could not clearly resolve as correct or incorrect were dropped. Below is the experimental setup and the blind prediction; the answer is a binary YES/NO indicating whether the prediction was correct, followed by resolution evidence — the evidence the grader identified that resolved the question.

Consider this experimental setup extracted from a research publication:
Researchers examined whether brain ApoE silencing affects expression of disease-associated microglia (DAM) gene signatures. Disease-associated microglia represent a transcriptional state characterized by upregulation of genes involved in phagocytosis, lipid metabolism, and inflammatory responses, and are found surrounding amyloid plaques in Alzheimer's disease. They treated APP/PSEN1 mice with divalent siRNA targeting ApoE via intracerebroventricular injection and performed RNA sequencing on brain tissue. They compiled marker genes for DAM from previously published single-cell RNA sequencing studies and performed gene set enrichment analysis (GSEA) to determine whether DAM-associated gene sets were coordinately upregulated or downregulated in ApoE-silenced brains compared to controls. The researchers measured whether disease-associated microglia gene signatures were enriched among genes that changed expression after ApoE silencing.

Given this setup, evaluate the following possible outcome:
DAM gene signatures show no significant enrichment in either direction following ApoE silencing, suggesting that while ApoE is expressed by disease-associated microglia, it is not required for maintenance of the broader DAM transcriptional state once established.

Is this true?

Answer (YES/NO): NO